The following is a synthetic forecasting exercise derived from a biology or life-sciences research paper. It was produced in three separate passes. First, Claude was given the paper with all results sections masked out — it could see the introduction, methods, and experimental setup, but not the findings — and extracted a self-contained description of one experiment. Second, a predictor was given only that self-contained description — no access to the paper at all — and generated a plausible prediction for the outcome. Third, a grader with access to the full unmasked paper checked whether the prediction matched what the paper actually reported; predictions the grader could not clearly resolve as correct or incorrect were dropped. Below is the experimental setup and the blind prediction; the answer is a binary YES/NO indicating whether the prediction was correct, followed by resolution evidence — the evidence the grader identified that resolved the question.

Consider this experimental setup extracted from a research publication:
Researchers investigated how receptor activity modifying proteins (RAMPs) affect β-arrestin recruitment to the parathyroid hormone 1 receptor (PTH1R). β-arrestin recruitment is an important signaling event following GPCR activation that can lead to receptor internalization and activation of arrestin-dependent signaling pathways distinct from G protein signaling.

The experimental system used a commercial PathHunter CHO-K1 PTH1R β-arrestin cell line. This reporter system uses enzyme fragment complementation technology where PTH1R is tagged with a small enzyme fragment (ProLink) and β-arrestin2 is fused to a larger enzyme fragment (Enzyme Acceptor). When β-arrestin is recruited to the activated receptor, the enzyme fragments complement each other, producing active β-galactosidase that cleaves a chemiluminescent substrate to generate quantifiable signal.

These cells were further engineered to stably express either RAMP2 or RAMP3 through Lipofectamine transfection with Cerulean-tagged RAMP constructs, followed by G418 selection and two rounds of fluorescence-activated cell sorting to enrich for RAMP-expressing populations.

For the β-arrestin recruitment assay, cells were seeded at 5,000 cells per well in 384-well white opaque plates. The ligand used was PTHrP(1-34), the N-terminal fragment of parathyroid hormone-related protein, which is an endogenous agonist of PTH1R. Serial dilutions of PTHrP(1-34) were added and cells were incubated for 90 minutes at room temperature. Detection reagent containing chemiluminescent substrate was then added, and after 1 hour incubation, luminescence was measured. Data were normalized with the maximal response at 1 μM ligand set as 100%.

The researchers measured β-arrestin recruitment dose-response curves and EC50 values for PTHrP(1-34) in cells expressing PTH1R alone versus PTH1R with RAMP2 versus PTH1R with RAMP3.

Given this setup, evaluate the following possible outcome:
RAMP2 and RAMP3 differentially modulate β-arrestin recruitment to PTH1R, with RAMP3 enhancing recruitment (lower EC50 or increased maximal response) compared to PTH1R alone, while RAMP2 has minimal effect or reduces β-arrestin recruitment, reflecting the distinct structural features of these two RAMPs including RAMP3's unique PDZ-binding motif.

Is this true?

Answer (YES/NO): NO